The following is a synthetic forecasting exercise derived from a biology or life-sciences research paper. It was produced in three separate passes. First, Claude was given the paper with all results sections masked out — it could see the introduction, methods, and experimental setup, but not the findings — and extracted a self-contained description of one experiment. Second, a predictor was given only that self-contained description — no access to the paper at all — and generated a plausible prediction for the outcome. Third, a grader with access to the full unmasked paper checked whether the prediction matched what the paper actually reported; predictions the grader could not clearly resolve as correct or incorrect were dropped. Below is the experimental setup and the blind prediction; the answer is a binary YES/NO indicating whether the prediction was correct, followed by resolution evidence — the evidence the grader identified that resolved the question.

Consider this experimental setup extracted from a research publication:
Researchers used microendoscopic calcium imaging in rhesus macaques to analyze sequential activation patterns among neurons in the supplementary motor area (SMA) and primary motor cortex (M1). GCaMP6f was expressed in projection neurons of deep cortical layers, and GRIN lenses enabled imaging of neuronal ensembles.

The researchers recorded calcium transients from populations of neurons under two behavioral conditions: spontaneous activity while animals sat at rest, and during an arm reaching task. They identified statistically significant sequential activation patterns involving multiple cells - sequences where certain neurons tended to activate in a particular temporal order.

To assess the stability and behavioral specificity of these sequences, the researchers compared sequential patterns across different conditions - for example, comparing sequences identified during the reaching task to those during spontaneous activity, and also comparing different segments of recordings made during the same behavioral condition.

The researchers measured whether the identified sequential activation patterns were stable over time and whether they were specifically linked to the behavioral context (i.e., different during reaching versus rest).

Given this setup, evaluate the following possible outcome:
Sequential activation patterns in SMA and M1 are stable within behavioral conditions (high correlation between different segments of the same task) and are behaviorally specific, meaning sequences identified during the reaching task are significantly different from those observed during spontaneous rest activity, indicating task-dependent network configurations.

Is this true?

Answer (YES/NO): NO